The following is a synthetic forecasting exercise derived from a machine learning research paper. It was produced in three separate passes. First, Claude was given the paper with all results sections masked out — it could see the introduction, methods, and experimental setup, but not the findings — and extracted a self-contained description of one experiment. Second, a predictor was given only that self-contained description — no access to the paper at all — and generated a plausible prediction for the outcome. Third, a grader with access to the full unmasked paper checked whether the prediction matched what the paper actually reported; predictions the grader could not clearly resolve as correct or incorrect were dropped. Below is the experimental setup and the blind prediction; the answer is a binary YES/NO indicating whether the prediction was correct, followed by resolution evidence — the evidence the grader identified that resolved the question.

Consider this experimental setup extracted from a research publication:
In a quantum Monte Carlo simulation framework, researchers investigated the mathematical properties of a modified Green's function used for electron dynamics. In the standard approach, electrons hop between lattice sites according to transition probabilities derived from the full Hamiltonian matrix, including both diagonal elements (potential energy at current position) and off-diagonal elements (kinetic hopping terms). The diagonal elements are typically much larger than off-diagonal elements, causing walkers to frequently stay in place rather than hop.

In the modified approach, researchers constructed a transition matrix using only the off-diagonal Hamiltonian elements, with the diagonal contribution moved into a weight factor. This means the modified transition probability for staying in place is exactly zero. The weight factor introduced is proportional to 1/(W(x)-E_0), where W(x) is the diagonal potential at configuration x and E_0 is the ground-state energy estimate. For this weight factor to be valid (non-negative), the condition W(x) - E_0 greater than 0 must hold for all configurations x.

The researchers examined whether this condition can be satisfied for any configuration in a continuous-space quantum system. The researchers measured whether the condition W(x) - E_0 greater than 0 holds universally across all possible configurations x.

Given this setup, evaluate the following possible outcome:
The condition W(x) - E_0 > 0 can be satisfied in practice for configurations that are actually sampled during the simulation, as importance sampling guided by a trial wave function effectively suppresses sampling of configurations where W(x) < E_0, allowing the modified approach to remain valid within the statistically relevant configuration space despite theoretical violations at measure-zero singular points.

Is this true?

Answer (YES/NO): NO